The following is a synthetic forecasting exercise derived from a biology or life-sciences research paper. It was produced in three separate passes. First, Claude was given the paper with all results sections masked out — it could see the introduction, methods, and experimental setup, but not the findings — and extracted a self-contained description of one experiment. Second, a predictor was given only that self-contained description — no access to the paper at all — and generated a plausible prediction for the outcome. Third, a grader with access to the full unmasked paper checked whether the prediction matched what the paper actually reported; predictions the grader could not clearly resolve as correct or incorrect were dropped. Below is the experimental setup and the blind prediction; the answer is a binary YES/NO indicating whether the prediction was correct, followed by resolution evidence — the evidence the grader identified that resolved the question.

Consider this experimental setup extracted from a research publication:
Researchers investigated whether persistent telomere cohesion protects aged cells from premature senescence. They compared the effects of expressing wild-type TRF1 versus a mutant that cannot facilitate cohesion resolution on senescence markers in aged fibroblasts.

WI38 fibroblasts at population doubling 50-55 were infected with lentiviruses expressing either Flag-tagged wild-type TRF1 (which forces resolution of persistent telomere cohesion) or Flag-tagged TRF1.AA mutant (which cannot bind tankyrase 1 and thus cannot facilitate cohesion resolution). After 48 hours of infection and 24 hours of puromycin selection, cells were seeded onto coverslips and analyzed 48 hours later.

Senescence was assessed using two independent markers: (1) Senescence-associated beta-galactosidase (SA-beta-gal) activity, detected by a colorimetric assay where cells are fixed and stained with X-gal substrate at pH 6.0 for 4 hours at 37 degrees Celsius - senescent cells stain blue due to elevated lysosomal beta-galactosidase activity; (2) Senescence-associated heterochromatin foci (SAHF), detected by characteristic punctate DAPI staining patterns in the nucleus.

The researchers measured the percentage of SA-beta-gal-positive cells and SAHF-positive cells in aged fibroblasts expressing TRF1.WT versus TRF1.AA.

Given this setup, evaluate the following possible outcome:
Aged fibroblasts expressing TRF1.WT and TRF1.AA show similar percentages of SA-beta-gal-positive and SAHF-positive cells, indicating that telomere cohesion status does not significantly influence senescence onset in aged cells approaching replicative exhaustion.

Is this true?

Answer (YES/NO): NO